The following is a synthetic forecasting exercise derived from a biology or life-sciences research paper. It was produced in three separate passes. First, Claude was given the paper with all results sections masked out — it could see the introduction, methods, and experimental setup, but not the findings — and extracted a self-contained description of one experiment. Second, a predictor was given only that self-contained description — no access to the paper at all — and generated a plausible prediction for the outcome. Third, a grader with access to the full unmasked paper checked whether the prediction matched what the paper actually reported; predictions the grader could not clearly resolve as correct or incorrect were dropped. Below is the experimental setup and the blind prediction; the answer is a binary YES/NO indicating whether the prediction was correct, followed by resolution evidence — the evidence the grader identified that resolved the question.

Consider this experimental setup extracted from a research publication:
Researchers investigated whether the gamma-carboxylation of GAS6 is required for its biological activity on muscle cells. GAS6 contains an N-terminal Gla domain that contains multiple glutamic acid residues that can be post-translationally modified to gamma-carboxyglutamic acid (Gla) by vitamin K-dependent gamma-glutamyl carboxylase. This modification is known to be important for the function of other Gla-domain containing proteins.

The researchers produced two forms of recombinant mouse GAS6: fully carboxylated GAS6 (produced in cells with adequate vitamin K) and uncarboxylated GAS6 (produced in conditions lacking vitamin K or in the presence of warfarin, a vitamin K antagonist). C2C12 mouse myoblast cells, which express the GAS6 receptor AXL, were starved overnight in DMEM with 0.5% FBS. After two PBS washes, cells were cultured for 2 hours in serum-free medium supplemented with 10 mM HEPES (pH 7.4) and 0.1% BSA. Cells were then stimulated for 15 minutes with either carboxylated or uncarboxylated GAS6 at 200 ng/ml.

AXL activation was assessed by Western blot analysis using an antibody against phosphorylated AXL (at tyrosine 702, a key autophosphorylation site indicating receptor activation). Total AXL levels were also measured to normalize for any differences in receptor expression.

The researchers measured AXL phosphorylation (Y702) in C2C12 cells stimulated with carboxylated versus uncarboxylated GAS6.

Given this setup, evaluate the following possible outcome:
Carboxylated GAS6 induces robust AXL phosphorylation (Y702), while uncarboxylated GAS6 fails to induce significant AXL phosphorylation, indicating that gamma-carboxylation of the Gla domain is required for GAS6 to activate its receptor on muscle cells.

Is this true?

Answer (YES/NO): YES